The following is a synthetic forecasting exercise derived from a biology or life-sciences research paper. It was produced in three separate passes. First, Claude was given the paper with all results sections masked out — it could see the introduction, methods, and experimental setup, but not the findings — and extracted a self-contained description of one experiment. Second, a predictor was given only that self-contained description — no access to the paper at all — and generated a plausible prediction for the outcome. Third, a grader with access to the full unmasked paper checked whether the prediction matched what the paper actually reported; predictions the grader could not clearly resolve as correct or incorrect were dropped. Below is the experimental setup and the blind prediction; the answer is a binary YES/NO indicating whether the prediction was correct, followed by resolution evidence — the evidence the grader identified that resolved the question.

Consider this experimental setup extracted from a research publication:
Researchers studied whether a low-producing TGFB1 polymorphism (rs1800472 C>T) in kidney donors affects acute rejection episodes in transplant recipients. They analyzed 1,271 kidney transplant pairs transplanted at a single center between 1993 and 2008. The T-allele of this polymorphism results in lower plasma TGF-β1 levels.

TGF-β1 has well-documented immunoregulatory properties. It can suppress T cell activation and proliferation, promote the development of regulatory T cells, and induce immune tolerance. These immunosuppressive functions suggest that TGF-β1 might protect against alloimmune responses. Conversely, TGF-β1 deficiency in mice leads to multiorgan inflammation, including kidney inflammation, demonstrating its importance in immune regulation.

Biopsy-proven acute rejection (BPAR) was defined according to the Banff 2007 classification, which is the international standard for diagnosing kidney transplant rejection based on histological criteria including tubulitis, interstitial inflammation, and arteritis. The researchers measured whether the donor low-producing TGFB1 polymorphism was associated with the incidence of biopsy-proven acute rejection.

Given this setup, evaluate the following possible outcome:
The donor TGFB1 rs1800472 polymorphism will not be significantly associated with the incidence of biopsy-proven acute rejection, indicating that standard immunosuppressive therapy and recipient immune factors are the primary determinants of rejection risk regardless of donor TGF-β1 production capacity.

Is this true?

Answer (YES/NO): YES